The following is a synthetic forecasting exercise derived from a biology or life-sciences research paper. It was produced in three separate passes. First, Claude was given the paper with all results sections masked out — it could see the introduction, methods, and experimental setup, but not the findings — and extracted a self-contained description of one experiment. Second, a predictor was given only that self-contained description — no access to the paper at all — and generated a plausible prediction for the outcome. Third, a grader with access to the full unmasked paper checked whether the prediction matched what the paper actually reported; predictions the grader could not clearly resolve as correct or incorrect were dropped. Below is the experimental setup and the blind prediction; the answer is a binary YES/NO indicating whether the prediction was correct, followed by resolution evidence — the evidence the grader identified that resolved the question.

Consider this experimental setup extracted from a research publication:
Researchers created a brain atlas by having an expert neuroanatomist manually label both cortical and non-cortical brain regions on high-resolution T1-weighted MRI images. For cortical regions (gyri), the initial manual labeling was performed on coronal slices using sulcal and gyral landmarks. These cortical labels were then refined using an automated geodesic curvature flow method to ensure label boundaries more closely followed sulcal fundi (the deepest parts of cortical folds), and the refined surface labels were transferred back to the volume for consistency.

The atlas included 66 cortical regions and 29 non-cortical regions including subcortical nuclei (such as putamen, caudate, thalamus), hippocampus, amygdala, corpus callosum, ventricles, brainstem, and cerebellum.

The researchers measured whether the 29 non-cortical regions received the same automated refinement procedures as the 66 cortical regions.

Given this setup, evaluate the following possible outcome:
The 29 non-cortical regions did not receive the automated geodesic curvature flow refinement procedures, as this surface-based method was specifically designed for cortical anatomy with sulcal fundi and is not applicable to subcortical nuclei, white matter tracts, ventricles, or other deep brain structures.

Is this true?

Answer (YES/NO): YES